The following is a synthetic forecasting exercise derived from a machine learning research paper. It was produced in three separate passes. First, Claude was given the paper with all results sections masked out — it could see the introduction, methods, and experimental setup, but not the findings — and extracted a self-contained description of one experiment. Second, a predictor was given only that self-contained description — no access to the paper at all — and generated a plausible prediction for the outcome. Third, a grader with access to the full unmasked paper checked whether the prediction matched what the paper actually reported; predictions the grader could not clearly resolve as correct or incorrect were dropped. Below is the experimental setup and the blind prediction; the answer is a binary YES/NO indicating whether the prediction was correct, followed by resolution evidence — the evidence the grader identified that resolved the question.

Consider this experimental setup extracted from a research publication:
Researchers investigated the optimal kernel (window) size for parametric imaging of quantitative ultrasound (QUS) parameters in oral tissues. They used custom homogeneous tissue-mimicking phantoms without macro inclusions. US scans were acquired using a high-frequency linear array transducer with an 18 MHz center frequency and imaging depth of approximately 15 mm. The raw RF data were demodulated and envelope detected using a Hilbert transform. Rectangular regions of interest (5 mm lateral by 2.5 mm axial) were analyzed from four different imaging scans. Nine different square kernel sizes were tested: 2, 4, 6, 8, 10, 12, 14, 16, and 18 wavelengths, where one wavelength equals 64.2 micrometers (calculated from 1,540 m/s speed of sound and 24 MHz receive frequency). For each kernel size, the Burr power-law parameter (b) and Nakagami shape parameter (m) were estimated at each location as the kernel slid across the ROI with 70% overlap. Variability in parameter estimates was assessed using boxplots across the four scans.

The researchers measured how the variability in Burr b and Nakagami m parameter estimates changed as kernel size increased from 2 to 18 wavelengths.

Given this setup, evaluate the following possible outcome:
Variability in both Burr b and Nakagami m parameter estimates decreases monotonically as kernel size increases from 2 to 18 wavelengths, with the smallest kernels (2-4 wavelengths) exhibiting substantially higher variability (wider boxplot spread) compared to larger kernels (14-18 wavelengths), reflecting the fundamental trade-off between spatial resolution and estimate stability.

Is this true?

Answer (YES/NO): NO